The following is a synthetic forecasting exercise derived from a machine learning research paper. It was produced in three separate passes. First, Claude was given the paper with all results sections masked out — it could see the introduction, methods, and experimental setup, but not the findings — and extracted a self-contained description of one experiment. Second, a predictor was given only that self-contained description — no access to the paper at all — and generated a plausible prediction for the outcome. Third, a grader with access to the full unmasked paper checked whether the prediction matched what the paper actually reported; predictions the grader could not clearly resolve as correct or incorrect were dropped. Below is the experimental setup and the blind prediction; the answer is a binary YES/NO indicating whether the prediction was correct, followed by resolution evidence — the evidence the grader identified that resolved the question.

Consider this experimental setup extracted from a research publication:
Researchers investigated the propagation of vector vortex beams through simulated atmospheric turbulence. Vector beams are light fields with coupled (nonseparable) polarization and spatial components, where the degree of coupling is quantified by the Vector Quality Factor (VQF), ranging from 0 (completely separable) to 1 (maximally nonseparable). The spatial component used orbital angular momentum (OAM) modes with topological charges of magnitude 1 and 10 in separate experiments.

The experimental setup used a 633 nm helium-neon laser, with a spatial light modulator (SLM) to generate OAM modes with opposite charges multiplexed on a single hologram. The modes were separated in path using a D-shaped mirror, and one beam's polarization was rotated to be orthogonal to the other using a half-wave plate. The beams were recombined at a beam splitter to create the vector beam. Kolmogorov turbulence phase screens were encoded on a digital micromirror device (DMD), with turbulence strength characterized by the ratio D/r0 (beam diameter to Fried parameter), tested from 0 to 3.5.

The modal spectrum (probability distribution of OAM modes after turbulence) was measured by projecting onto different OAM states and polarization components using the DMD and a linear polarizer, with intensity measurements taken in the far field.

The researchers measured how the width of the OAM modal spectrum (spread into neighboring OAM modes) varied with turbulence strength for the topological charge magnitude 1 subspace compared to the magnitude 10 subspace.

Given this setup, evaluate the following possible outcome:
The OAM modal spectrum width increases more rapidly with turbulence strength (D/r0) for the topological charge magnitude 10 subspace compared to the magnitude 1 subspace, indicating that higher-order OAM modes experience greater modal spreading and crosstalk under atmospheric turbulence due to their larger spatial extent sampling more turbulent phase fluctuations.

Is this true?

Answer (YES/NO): YES